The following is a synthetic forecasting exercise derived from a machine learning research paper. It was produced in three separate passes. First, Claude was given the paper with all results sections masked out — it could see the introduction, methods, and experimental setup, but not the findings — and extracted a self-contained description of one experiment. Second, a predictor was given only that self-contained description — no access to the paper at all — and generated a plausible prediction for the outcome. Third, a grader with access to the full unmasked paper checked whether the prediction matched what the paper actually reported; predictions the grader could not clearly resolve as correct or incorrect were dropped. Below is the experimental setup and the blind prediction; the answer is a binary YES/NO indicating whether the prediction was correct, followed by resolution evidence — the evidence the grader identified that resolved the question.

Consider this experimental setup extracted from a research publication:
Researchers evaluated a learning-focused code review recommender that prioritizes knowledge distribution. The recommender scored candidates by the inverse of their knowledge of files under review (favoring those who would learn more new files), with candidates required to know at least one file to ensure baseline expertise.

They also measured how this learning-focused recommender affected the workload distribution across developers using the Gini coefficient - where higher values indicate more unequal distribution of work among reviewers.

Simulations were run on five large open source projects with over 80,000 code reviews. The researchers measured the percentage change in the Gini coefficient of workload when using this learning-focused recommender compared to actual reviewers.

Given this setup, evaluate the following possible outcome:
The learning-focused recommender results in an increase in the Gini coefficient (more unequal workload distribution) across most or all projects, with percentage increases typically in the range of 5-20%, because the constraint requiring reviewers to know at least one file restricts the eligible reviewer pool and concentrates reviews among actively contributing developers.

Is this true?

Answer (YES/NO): NO